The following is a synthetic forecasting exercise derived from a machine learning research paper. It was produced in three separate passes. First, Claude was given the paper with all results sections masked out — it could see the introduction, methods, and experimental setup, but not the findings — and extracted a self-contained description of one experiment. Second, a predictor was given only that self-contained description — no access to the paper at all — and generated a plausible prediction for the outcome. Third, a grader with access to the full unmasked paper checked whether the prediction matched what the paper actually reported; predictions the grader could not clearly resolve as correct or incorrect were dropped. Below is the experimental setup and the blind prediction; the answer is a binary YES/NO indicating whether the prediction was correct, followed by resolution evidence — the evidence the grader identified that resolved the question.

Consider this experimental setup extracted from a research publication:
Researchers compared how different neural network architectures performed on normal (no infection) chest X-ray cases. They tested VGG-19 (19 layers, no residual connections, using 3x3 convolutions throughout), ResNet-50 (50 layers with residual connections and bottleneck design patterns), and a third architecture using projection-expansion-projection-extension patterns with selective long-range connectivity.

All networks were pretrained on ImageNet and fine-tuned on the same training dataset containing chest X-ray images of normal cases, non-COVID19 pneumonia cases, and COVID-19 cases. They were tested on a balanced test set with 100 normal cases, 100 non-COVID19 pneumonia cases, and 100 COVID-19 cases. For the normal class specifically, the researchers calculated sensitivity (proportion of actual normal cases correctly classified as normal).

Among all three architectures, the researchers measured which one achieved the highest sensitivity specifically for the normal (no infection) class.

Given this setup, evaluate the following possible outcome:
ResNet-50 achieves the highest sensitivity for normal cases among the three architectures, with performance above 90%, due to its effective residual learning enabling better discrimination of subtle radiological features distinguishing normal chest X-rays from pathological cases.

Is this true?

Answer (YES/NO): NO